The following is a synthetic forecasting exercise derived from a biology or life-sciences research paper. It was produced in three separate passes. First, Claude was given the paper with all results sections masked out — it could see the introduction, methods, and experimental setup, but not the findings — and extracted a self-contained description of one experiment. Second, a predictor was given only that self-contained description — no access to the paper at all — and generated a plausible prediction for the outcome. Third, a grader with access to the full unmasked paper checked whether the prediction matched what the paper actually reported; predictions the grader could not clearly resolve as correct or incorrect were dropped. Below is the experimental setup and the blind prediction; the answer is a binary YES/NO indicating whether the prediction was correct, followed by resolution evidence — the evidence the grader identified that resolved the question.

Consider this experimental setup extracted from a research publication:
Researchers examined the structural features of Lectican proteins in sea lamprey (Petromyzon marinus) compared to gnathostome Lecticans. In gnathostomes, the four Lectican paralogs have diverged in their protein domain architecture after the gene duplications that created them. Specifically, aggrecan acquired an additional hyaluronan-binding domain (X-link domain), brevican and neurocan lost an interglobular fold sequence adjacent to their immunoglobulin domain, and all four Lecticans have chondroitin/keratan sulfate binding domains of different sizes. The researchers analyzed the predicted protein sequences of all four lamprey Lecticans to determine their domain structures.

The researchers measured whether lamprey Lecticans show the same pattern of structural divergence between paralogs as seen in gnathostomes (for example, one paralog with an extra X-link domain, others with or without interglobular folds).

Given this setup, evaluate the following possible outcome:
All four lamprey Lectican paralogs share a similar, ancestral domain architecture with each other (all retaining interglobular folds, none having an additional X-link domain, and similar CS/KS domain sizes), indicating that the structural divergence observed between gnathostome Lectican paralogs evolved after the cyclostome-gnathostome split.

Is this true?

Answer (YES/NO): NO